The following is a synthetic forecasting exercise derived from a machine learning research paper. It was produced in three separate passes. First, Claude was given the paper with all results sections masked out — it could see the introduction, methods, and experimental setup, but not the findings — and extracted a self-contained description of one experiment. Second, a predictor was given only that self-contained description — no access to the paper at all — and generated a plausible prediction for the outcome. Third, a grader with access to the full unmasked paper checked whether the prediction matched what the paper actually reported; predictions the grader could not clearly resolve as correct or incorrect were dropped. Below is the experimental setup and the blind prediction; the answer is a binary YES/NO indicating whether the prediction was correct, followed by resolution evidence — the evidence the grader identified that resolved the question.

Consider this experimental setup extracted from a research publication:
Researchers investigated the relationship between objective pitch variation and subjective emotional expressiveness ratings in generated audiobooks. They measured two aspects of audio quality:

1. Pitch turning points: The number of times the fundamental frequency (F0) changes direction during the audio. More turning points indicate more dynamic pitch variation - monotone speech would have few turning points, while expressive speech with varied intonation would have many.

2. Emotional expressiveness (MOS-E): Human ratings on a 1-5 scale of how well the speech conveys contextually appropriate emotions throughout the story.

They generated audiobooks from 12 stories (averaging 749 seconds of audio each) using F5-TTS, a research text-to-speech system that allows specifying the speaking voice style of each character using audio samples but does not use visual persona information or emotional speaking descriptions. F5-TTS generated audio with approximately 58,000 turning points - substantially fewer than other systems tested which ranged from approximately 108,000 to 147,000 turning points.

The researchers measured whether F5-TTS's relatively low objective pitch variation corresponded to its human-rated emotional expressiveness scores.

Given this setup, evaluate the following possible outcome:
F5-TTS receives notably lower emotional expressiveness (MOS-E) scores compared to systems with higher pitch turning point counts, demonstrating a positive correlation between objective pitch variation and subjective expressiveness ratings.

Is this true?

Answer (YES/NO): YES